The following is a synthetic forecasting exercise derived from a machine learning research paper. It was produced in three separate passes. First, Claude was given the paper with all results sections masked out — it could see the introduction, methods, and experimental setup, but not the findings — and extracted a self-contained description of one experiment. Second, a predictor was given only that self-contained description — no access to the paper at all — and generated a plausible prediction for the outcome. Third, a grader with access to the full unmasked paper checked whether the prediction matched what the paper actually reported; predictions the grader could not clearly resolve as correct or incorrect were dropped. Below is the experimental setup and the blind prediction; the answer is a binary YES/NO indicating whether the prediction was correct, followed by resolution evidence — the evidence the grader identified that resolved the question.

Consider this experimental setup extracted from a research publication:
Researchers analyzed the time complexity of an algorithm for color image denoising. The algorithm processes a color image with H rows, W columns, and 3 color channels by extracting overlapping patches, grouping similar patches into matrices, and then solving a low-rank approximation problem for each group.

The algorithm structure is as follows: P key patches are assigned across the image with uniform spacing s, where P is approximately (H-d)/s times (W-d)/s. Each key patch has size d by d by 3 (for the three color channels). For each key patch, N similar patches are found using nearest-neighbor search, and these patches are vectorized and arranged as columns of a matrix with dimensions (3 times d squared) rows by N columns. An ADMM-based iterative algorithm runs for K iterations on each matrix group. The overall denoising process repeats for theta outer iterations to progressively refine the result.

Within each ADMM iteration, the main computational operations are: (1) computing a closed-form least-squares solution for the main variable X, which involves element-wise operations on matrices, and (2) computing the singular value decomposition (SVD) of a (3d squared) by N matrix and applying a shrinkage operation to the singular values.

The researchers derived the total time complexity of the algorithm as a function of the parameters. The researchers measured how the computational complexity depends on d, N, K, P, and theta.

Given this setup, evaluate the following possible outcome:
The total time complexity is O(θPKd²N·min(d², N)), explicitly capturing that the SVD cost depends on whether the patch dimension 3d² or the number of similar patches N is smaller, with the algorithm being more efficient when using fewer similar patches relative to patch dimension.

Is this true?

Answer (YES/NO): NO